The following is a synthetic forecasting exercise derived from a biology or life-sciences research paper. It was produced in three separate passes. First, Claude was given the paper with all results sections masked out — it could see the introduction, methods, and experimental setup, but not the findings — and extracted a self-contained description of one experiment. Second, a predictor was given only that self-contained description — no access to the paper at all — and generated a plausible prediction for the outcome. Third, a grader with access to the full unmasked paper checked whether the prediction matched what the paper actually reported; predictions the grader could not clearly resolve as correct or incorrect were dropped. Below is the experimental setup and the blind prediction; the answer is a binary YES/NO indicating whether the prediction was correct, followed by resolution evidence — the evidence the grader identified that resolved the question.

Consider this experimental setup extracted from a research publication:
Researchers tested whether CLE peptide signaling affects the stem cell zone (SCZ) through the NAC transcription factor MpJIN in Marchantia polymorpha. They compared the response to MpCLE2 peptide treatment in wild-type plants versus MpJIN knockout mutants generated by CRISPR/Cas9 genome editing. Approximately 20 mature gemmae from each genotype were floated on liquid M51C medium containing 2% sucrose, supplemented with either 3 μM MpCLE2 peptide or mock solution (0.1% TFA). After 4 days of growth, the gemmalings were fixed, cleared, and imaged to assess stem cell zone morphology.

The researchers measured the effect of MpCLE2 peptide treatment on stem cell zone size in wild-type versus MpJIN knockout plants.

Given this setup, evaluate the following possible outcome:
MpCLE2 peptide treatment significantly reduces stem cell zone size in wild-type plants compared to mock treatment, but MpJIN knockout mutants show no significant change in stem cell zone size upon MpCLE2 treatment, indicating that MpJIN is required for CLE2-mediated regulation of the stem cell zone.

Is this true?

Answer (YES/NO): NO